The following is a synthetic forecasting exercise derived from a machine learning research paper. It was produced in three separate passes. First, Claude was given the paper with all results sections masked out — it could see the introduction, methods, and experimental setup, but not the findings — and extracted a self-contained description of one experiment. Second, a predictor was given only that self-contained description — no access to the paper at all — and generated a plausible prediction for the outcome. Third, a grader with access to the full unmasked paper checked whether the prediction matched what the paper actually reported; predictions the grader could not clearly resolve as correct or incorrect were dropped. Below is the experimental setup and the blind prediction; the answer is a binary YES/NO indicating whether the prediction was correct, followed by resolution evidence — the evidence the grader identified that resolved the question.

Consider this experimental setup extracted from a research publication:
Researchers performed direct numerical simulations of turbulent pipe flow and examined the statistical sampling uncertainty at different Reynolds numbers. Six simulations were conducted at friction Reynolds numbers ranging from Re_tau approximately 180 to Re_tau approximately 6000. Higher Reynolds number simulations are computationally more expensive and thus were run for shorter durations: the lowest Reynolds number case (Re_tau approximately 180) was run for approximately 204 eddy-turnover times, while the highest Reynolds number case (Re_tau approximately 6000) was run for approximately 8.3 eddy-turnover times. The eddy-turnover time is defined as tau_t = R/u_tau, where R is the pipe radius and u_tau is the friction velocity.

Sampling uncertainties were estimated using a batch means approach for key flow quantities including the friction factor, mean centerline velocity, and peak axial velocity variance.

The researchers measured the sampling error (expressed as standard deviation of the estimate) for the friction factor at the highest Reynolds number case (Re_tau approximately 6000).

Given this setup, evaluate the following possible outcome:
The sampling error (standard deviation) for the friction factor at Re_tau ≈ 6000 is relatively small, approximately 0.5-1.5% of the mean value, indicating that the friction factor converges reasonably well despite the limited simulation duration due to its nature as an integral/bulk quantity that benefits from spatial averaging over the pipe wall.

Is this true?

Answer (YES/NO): NO